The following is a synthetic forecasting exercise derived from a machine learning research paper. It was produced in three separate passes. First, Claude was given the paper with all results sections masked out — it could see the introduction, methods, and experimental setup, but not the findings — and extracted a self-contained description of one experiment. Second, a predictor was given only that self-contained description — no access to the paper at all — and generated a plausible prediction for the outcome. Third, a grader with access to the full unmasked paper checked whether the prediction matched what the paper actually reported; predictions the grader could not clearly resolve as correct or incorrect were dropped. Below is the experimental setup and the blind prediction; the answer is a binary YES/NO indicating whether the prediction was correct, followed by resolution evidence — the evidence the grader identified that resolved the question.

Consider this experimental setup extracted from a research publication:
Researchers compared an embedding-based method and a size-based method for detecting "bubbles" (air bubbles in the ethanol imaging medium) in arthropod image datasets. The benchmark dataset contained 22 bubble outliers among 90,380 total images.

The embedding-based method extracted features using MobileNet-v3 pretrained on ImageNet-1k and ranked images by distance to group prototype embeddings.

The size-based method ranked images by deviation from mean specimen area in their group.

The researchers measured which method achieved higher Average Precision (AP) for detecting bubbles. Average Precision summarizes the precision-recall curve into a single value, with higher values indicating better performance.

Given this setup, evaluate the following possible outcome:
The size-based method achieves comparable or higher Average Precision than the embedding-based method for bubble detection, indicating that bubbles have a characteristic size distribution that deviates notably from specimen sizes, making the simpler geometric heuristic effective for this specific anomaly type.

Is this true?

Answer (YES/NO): NO